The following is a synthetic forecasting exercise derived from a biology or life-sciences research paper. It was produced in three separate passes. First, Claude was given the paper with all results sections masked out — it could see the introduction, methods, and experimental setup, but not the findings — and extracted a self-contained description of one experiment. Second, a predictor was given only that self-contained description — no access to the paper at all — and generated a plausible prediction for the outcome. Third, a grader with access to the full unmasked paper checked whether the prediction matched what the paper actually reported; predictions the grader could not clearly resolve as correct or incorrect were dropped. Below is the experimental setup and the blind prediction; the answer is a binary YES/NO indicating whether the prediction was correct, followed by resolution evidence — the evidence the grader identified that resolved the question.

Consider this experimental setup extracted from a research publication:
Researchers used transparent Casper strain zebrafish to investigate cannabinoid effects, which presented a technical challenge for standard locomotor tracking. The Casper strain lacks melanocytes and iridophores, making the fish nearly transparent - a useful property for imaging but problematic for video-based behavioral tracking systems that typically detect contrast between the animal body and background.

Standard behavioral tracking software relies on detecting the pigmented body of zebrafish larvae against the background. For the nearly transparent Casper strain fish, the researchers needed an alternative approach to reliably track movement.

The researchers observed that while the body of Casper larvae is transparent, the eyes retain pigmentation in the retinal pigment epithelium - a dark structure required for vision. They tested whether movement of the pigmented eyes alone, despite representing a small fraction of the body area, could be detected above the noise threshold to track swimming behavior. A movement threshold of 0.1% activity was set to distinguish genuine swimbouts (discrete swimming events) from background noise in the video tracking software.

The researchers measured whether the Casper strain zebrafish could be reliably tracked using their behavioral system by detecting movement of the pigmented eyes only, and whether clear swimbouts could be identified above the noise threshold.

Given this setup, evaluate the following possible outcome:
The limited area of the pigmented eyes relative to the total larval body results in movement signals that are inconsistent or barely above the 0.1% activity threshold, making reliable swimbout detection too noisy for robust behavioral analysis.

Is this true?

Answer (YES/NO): NO